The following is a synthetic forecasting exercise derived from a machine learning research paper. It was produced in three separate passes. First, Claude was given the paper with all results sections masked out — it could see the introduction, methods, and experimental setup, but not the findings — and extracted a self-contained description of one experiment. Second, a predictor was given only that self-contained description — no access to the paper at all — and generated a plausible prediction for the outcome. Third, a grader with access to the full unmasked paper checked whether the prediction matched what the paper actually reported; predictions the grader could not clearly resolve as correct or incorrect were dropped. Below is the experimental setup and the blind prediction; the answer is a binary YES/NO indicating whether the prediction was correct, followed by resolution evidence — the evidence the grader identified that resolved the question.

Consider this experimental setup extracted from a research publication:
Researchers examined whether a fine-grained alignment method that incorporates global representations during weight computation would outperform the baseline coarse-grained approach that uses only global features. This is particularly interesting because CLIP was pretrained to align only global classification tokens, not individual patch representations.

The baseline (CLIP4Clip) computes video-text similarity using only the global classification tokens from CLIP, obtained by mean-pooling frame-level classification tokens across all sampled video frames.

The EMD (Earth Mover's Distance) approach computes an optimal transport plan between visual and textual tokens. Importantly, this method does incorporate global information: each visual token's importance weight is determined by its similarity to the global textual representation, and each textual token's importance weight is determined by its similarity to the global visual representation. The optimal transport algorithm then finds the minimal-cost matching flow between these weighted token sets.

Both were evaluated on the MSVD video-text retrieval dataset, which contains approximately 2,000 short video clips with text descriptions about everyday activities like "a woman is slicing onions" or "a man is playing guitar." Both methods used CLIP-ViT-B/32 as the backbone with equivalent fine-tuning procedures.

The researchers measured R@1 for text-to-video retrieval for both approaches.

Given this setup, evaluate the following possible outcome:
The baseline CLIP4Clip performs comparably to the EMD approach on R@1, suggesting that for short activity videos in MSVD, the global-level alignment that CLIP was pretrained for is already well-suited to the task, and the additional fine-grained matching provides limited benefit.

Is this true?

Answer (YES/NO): NO